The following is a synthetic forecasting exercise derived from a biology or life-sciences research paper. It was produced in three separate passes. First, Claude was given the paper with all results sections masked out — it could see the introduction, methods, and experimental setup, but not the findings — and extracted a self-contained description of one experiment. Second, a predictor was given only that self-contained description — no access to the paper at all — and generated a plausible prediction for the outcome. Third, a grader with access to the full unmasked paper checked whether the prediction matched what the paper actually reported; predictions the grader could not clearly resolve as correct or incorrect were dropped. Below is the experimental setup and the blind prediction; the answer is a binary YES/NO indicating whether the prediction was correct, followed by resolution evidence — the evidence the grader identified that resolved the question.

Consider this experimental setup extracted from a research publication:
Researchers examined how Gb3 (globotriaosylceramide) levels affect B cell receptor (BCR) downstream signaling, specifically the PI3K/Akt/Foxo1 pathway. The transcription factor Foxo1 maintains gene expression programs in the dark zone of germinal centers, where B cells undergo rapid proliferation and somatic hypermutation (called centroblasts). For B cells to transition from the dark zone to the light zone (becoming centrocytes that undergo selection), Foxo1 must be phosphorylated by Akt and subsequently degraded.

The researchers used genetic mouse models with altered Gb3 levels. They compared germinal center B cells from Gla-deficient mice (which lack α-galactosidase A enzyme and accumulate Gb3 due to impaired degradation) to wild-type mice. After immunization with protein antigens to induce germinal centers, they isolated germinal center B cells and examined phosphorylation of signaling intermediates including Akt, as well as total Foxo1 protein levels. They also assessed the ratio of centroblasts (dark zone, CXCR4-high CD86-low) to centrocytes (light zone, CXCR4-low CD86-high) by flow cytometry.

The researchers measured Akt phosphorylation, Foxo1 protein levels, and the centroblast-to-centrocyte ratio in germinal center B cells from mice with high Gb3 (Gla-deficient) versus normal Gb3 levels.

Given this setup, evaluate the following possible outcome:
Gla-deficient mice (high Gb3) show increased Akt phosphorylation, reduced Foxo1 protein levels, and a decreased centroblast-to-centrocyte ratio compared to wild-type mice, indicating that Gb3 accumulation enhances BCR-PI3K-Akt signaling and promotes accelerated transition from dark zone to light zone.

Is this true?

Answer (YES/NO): YES